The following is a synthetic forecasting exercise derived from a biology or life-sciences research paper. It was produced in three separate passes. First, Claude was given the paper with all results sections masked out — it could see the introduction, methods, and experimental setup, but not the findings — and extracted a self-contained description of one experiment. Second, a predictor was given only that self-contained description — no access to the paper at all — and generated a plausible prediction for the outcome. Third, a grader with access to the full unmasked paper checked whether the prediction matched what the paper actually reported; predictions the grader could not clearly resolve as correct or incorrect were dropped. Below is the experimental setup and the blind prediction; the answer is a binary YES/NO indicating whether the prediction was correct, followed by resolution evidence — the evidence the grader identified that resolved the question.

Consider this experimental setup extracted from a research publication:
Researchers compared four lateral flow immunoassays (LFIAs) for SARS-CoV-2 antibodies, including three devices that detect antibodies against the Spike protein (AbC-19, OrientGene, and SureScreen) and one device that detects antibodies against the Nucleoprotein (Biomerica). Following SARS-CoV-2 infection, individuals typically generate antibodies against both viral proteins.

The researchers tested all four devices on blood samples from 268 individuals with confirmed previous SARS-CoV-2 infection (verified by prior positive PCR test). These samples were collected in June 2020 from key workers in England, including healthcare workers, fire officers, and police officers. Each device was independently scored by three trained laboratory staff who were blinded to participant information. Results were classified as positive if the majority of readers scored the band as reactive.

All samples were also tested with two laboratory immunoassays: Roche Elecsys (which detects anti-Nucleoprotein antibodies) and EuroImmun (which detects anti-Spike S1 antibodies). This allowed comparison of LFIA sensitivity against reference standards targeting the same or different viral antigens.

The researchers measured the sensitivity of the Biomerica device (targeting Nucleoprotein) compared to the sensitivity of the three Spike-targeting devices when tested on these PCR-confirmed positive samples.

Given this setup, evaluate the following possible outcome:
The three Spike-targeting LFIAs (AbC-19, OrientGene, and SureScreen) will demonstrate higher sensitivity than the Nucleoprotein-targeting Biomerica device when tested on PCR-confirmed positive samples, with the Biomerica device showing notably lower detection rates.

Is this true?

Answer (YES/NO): NO